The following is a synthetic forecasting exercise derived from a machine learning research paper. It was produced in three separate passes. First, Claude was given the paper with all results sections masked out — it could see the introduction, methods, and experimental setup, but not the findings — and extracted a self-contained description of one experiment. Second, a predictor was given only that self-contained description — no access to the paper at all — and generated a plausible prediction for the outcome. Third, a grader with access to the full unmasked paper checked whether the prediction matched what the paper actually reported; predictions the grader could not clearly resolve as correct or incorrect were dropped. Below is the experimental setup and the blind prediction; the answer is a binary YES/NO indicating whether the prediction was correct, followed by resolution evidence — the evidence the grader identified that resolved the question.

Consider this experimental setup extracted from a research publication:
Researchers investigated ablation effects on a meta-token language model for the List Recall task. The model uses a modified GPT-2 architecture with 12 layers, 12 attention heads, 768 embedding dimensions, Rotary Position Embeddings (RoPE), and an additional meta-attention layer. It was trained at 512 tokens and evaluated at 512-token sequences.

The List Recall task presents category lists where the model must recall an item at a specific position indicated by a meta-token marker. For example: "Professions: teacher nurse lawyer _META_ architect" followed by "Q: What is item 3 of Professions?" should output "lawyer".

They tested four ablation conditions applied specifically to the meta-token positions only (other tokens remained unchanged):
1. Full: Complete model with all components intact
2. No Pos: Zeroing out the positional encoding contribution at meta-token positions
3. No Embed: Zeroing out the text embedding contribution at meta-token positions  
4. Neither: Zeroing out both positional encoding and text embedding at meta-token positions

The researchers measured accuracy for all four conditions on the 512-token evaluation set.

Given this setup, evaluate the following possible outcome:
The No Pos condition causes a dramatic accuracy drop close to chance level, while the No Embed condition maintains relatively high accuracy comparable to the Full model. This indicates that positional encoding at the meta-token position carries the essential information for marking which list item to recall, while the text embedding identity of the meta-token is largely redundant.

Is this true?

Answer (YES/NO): NO